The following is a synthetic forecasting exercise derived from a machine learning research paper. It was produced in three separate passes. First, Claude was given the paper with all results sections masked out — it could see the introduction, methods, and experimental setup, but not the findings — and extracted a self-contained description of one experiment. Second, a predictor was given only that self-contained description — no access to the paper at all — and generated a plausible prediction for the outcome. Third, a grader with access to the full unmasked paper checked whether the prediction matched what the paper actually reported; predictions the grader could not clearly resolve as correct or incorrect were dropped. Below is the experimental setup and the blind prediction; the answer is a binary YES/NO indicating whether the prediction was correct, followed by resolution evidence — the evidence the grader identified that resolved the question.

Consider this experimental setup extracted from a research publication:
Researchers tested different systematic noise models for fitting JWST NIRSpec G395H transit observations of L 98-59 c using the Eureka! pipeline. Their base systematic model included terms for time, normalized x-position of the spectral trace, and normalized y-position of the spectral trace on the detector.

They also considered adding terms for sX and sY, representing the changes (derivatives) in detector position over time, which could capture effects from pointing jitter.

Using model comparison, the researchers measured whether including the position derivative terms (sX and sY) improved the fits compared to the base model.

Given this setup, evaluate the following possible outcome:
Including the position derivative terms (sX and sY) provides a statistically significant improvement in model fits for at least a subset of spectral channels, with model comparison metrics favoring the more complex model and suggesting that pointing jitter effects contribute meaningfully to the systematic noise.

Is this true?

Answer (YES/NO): NO